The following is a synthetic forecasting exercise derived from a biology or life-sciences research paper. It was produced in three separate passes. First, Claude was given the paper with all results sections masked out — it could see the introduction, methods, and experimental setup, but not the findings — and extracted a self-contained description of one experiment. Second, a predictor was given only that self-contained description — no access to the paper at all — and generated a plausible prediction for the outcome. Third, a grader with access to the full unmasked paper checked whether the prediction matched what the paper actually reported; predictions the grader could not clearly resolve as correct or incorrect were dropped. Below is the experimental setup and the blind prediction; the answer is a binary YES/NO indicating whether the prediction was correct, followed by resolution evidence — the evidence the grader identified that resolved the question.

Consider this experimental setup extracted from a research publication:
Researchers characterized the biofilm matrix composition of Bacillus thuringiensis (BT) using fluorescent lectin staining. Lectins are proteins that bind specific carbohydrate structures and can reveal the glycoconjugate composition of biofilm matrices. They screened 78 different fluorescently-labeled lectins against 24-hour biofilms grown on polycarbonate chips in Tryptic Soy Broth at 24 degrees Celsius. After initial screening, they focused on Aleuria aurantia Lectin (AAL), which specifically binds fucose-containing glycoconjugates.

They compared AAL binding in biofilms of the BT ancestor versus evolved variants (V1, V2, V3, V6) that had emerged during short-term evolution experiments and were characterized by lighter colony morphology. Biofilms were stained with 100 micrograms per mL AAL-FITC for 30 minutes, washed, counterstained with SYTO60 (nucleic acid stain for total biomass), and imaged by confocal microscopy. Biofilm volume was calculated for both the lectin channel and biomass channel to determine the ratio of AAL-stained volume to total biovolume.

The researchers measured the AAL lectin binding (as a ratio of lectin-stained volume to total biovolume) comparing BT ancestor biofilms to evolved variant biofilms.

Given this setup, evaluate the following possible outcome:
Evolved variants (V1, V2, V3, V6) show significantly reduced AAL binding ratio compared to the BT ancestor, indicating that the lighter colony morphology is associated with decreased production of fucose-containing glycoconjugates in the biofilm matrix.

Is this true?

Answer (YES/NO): NO